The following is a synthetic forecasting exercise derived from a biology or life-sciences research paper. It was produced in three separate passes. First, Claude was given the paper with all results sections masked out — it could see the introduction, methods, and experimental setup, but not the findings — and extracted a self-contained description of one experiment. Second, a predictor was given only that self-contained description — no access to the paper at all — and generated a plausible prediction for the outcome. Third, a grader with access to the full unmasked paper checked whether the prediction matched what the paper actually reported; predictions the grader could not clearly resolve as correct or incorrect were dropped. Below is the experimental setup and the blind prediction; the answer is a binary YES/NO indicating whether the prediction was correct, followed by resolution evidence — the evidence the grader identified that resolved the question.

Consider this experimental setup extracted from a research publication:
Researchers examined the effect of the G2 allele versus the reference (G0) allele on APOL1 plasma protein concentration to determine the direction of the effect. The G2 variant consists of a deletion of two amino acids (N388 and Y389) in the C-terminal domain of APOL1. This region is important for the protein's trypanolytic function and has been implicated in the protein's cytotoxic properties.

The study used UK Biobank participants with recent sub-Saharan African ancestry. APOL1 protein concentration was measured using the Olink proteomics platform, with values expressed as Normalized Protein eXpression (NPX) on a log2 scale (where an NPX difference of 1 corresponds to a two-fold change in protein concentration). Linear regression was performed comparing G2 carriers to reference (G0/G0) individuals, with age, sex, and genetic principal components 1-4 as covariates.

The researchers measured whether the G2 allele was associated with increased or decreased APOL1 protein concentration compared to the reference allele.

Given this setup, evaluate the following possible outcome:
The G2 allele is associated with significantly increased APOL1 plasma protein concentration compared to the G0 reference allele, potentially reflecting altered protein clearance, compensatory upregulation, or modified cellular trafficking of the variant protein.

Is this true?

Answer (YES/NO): YES